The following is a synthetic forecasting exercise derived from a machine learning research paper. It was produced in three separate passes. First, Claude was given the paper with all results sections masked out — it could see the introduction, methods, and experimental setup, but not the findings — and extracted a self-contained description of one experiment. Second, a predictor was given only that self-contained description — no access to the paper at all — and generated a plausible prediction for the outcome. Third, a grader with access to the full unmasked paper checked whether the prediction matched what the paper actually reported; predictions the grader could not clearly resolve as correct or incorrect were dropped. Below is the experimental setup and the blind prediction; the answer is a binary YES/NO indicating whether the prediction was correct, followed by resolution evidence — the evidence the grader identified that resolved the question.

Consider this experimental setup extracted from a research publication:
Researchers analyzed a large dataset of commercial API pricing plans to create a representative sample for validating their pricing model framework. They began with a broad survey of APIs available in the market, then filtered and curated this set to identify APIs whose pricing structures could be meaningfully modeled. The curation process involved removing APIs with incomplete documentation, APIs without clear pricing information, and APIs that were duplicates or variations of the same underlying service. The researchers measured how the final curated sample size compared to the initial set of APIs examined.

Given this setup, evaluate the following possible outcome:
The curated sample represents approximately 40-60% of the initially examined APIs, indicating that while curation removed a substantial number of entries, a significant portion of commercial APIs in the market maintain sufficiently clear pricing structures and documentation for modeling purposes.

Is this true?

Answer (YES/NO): NO